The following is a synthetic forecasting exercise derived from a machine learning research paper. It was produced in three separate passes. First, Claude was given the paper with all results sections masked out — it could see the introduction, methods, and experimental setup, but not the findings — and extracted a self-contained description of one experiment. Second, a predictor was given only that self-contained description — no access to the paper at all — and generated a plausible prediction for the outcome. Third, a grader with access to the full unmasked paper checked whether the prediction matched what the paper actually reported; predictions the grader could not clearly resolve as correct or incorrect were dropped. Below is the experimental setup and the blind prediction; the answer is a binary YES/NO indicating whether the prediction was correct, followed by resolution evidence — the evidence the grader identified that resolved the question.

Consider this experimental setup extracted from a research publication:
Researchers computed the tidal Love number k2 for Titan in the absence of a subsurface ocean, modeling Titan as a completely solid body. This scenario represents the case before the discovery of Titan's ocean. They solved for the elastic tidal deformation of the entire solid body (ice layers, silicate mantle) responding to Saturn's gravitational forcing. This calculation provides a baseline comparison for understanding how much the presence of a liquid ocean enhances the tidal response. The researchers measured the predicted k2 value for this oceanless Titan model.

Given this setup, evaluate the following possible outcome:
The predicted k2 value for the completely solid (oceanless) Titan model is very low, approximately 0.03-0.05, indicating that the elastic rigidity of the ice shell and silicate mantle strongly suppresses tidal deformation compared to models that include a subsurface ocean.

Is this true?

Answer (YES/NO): YES